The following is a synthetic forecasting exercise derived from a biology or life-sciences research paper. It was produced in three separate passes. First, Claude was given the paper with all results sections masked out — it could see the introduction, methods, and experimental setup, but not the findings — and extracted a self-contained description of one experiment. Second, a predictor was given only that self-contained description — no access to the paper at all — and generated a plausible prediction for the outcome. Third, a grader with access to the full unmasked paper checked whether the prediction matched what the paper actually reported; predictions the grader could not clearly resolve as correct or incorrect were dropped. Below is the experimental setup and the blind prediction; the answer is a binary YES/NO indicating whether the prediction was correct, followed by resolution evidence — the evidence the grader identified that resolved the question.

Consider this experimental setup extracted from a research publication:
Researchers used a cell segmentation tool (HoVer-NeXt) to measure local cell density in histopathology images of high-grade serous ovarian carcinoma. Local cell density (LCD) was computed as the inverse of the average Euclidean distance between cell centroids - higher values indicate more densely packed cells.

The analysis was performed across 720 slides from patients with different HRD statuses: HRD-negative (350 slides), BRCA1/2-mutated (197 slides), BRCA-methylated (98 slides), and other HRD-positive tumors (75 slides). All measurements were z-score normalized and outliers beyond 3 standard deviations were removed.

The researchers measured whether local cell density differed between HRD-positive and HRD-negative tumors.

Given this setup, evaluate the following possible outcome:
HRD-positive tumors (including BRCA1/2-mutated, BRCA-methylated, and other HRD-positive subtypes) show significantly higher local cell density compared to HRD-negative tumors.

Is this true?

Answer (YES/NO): NO